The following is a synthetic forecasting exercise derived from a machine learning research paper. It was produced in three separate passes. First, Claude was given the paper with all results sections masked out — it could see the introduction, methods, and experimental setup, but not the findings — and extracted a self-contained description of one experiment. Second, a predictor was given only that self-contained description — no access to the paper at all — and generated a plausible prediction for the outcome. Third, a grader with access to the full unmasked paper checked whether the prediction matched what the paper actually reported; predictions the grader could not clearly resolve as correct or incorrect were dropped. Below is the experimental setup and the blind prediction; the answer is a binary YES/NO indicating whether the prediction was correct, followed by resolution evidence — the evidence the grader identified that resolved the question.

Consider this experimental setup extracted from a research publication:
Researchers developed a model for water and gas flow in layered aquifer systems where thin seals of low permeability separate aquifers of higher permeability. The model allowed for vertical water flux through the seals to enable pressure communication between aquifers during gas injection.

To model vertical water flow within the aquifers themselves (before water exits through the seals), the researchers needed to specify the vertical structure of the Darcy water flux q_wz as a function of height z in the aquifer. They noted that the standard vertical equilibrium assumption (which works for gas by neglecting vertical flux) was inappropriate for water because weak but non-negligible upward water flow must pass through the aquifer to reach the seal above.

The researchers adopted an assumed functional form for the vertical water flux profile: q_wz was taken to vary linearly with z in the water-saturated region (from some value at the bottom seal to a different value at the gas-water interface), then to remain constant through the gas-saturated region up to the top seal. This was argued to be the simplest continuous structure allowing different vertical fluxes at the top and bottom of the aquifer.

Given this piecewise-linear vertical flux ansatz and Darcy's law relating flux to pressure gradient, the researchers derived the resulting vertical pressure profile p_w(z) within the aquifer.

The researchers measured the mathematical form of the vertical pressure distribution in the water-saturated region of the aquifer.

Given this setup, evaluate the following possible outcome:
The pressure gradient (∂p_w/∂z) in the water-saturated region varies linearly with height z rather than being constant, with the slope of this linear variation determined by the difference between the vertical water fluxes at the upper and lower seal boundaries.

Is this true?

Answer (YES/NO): YES